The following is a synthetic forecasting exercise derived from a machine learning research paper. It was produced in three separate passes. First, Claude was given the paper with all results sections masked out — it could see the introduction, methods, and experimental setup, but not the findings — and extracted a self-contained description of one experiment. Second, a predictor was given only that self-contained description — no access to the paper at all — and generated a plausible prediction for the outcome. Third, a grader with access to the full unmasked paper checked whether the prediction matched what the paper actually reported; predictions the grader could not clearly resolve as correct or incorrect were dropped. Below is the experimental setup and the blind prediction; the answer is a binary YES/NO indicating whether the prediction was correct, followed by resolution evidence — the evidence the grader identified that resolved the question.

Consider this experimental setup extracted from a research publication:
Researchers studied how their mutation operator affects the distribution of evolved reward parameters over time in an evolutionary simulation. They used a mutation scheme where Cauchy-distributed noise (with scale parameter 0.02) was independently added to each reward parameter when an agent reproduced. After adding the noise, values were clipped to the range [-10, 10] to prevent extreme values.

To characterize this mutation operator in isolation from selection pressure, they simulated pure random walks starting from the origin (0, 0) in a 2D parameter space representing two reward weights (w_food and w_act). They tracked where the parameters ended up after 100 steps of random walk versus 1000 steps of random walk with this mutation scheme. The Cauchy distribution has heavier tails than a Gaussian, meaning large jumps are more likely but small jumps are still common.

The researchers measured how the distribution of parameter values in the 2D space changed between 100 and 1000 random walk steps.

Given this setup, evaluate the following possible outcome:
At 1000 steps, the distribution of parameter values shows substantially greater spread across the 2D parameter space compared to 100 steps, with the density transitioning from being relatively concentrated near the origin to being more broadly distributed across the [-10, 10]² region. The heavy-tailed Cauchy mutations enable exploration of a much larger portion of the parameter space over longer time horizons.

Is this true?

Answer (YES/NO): NO